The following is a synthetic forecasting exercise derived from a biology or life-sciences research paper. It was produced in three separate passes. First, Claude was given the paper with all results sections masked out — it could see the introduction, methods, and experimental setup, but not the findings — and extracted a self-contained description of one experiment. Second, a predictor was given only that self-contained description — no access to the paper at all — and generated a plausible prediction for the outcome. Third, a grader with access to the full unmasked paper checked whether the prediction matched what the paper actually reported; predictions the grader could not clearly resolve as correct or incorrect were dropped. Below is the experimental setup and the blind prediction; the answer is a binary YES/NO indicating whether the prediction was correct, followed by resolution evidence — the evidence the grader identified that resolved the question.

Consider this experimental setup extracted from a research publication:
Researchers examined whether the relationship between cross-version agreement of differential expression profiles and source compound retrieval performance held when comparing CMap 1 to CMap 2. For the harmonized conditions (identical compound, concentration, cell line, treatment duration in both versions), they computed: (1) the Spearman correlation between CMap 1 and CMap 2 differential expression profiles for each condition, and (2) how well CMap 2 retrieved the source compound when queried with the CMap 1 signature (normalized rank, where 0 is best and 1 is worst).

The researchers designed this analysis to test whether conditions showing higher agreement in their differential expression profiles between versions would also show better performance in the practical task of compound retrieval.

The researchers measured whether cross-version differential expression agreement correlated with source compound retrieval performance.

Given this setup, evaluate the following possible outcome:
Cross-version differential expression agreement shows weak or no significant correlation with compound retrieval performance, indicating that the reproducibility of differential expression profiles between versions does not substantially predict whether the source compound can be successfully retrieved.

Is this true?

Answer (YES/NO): NO